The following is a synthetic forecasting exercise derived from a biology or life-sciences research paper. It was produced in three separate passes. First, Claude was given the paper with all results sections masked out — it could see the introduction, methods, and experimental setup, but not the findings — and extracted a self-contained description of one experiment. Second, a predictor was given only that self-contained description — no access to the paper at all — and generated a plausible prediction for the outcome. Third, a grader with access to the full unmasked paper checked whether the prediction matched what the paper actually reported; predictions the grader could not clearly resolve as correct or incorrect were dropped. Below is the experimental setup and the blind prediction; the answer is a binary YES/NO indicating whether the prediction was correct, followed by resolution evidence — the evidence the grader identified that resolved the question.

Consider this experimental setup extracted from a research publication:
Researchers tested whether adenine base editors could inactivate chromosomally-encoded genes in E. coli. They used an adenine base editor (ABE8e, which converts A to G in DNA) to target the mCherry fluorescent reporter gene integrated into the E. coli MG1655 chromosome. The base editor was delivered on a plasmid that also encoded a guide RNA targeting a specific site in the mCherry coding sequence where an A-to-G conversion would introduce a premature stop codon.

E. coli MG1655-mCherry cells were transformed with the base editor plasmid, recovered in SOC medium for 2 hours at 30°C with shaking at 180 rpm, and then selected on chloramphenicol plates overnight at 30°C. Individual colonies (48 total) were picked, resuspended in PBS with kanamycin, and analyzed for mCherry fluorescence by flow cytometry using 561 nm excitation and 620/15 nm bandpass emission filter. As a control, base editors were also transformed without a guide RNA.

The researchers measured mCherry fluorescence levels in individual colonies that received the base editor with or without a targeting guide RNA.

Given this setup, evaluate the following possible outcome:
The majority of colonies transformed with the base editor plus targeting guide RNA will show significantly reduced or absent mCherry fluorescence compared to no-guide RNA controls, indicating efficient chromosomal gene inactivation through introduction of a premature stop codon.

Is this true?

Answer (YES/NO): YES